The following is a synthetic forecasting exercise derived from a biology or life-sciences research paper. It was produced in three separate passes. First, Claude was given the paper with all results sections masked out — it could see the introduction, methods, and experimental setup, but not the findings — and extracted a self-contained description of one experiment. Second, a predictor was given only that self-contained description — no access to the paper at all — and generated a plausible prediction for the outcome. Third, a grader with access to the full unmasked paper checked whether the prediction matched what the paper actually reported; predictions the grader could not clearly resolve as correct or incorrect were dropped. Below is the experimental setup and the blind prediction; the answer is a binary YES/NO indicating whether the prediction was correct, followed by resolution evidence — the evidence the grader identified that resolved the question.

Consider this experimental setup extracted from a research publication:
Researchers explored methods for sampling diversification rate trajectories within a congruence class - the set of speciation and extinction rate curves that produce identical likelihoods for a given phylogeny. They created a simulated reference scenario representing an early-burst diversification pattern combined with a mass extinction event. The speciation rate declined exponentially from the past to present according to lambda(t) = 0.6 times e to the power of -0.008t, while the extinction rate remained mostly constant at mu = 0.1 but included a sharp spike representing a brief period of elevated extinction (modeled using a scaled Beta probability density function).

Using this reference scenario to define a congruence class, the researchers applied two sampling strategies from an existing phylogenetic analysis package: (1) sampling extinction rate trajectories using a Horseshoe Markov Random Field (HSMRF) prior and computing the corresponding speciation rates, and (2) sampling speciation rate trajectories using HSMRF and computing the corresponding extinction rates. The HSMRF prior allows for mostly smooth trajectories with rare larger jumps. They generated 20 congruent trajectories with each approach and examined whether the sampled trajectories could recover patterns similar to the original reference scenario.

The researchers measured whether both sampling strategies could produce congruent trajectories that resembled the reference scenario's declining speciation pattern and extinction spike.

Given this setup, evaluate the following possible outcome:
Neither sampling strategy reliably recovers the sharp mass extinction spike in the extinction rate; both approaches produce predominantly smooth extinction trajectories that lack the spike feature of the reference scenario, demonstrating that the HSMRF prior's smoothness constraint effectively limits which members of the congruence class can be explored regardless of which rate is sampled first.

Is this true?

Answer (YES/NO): NO